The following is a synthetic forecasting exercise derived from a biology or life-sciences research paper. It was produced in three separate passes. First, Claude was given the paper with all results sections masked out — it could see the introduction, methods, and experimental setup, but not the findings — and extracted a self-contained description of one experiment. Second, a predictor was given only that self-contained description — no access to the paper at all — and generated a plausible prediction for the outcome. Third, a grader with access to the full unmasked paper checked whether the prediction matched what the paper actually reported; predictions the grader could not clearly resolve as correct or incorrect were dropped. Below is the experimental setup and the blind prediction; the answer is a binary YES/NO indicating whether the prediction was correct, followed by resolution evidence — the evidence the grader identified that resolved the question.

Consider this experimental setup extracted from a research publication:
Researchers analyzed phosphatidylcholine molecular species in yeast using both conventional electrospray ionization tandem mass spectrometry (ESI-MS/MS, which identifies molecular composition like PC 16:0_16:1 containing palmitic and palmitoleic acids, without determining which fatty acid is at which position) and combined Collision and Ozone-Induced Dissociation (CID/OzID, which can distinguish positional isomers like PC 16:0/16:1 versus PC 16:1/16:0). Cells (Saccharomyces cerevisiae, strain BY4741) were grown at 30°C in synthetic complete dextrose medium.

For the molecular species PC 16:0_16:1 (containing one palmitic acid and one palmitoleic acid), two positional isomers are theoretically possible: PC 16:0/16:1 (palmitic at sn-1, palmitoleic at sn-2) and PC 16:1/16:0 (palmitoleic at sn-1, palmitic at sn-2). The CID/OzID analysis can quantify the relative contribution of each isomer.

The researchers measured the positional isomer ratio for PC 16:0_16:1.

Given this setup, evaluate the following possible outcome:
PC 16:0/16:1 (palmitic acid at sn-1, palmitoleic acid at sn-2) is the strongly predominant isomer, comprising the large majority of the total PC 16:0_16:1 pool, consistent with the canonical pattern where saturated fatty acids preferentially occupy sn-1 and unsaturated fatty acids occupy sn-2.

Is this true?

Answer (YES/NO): YES